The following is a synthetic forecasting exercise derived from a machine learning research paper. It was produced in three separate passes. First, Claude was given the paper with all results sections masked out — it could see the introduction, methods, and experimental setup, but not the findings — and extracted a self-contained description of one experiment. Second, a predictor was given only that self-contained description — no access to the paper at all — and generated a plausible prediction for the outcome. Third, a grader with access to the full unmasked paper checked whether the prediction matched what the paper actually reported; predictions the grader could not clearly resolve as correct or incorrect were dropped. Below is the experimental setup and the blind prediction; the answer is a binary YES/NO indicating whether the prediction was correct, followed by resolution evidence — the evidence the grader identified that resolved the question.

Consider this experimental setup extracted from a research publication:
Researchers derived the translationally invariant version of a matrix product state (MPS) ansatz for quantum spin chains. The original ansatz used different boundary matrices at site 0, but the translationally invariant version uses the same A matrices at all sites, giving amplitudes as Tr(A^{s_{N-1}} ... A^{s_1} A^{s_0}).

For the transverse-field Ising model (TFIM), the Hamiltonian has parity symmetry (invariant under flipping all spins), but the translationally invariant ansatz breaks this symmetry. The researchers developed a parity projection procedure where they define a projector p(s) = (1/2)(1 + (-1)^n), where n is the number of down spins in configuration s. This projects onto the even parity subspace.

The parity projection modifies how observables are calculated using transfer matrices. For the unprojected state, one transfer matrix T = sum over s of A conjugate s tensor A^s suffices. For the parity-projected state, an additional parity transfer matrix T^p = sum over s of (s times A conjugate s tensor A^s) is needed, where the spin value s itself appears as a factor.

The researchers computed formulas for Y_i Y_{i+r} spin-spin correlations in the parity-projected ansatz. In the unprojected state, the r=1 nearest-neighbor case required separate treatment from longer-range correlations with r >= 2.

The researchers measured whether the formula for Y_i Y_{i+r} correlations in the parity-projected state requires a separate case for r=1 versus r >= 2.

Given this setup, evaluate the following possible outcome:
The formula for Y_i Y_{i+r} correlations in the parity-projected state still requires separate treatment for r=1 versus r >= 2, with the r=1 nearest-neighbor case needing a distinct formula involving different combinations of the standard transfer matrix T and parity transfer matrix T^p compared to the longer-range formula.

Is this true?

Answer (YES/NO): NO